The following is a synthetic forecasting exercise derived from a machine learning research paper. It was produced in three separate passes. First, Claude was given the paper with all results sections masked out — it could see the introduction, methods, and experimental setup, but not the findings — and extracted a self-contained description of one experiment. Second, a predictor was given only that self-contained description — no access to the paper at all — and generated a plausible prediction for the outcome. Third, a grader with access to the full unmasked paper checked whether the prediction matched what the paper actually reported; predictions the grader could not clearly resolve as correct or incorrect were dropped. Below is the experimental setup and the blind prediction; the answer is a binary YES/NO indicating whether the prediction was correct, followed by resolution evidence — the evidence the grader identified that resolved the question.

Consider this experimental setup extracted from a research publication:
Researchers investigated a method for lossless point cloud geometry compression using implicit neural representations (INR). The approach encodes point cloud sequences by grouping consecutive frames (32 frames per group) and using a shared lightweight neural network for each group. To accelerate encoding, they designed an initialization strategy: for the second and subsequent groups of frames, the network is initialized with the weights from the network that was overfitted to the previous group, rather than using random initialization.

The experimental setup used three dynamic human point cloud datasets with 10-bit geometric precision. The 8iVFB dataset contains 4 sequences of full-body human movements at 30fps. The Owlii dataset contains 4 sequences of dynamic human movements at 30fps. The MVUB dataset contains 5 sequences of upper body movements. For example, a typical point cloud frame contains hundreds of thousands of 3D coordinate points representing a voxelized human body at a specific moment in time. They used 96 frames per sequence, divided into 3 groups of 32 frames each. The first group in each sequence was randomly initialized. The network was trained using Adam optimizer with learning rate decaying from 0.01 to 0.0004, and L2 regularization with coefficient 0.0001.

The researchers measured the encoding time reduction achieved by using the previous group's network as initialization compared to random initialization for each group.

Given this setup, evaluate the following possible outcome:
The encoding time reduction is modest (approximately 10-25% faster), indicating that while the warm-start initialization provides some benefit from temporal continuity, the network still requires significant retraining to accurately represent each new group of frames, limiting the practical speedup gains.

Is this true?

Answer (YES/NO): NO